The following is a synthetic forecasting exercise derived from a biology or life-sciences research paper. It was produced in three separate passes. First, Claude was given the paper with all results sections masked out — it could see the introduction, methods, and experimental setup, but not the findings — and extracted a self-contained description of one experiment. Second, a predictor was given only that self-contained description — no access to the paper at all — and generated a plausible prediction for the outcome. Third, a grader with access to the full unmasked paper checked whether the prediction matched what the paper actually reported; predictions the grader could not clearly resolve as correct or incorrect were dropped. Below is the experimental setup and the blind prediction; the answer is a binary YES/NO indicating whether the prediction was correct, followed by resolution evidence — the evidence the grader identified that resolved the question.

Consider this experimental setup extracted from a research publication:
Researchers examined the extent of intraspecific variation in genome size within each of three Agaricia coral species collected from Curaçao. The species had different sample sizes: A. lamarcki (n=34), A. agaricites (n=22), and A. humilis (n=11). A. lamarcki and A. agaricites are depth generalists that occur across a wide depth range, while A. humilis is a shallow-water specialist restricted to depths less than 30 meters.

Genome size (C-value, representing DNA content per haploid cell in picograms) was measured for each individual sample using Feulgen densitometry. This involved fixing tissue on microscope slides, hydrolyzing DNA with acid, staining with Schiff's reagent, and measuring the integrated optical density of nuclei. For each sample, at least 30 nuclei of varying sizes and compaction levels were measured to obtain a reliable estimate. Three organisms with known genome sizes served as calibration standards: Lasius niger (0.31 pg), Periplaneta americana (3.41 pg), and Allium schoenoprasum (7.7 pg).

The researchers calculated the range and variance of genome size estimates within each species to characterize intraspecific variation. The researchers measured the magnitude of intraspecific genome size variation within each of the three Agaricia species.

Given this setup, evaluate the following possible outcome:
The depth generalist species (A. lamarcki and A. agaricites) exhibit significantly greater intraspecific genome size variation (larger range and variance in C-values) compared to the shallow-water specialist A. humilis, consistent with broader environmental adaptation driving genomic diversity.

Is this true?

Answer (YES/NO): NO